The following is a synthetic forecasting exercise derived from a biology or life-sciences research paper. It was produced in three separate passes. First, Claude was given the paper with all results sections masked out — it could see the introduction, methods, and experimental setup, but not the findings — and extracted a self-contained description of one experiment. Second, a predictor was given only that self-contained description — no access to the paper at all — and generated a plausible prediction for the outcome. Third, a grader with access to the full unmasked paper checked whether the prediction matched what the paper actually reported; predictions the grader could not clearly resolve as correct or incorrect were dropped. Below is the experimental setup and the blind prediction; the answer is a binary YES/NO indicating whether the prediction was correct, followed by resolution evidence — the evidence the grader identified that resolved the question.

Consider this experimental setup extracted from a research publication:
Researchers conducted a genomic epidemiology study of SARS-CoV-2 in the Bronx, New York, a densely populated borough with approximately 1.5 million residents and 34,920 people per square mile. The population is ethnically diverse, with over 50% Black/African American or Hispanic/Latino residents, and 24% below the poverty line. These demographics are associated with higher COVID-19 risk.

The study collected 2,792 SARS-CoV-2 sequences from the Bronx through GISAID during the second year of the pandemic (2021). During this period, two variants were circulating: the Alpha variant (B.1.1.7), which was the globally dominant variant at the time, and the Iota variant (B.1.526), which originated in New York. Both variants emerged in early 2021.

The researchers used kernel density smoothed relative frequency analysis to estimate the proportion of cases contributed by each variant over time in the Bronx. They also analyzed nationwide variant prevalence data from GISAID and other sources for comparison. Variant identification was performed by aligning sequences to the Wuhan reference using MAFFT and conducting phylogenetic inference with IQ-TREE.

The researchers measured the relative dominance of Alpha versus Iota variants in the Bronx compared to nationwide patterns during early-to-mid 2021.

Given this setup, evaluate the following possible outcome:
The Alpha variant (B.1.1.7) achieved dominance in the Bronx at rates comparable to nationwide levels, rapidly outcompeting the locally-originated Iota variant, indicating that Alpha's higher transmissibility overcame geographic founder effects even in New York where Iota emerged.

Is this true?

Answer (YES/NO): NO